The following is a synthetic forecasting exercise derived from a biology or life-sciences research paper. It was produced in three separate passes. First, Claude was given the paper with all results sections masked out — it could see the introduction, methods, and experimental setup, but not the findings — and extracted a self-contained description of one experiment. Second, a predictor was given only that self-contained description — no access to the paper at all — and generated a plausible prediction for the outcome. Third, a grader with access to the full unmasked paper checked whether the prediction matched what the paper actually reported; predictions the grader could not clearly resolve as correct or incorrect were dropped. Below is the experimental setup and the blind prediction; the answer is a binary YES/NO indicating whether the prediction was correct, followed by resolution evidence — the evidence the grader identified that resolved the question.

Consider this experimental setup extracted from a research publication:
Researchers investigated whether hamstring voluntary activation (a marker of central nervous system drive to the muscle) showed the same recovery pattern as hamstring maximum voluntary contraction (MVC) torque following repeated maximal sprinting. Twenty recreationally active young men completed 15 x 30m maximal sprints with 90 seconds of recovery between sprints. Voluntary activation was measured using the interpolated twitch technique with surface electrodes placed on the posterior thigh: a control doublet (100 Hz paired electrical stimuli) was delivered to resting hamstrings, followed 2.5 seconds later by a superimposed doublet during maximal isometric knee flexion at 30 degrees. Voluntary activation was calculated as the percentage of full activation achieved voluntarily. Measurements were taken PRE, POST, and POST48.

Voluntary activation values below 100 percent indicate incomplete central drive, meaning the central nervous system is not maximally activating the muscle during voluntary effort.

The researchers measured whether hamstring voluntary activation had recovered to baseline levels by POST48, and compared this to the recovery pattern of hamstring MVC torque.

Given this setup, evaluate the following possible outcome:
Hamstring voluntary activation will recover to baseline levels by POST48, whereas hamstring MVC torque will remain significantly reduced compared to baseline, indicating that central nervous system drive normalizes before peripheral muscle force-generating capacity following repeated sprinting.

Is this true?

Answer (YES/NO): NO